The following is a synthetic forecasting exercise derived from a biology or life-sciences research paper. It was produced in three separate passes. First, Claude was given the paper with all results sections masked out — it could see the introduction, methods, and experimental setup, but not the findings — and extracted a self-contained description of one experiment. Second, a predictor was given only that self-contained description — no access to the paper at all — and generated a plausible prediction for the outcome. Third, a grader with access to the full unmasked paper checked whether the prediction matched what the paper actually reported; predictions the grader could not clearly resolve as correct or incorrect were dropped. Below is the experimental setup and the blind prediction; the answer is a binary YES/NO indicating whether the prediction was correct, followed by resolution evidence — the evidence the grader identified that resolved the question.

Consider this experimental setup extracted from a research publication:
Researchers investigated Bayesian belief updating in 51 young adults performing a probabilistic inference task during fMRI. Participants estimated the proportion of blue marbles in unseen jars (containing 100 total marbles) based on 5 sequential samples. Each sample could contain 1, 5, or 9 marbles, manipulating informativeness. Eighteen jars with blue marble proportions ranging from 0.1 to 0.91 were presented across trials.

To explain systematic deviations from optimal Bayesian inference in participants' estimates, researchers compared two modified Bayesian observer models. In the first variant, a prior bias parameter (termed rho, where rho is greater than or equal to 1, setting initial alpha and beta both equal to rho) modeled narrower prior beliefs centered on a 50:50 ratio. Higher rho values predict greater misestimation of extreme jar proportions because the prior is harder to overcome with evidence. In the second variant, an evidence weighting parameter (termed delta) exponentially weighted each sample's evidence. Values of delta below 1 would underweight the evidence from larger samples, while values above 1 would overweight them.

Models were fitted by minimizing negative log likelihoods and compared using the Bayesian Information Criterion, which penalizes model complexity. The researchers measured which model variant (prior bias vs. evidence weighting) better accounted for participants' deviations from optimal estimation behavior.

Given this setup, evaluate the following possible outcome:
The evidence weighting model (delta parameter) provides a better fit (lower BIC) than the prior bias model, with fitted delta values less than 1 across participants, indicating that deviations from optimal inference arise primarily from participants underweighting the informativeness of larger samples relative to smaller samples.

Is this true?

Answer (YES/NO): NO